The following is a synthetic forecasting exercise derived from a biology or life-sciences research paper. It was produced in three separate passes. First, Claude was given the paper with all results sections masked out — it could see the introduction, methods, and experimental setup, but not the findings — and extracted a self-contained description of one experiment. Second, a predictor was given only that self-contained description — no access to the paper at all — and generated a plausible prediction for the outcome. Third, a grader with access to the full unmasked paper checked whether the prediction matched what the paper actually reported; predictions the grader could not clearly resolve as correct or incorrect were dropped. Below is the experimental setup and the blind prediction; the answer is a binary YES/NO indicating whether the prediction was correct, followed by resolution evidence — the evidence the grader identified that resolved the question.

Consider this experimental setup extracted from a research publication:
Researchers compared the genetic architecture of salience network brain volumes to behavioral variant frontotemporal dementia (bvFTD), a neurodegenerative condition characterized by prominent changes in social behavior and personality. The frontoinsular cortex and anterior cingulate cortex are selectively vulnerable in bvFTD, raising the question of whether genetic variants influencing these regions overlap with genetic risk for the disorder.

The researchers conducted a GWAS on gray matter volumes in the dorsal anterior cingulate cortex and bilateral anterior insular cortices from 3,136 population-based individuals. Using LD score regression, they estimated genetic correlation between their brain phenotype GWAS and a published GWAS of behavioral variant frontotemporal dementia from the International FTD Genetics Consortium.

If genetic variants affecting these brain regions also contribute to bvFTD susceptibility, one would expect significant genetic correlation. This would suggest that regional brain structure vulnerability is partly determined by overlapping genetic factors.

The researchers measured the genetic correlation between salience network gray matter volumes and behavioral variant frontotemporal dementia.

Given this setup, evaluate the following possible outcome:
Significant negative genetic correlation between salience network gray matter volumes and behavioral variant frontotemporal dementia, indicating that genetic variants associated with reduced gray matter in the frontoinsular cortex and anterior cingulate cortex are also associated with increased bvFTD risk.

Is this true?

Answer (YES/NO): NO